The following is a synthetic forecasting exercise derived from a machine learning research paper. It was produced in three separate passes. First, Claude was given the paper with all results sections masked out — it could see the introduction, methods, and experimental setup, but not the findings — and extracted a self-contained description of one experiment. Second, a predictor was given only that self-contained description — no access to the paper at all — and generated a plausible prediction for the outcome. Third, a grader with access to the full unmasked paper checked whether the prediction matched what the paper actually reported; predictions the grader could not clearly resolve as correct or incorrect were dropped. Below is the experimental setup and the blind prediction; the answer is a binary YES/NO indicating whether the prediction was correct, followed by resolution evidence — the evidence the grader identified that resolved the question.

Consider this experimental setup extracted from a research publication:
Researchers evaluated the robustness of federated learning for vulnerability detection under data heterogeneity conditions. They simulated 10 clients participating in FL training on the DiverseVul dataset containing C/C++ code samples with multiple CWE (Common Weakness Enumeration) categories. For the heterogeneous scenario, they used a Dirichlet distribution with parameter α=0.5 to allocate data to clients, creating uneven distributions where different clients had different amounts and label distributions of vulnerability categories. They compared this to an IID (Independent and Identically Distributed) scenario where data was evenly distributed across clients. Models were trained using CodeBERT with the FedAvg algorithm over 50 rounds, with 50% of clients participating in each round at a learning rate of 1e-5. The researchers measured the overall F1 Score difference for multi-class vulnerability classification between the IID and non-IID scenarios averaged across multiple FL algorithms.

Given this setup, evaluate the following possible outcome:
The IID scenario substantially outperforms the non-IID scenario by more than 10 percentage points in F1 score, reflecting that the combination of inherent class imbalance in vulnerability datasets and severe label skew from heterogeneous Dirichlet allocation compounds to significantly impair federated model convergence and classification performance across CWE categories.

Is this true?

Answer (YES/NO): NO